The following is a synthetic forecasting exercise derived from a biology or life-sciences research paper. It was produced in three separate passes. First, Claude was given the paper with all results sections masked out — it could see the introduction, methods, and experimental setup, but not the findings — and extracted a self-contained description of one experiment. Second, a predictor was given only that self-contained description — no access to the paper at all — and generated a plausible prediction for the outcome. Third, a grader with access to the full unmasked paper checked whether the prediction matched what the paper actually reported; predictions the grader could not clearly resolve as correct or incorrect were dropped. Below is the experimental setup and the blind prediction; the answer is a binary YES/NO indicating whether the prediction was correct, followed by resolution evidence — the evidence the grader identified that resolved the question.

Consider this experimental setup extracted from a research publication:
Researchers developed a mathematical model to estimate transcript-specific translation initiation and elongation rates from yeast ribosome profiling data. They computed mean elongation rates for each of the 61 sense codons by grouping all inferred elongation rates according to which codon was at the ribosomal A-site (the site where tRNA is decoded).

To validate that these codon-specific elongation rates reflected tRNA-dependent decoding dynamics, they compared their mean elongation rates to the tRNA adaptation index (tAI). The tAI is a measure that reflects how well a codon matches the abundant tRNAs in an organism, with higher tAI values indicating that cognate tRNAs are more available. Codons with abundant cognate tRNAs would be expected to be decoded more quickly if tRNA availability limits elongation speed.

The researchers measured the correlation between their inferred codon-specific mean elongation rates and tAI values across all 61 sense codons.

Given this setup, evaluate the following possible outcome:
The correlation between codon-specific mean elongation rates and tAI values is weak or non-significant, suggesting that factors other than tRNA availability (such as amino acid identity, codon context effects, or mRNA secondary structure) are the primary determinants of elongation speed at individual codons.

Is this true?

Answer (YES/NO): NO